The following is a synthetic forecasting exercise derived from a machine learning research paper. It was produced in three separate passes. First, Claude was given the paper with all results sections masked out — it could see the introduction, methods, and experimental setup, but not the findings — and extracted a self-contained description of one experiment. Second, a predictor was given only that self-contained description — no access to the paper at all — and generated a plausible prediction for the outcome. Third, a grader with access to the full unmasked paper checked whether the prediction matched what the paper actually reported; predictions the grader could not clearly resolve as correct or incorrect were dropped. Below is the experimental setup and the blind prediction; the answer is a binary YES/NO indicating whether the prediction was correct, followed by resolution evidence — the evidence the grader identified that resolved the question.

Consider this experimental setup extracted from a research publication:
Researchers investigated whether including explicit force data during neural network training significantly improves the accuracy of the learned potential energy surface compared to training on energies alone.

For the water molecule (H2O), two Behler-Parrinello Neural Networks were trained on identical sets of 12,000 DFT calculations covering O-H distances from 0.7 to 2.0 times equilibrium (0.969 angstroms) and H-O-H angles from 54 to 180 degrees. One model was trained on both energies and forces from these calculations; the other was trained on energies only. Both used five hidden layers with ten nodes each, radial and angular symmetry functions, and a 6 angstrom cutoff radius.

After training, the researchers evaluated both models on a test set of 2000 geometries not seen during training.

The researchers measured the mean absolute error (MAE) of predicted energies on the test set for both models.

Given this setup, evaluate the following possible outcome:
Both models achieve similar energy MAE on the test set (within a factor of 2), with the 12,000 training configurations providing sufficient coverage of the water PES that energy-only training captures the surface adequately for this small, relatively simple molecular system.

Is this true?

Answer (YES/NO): YES